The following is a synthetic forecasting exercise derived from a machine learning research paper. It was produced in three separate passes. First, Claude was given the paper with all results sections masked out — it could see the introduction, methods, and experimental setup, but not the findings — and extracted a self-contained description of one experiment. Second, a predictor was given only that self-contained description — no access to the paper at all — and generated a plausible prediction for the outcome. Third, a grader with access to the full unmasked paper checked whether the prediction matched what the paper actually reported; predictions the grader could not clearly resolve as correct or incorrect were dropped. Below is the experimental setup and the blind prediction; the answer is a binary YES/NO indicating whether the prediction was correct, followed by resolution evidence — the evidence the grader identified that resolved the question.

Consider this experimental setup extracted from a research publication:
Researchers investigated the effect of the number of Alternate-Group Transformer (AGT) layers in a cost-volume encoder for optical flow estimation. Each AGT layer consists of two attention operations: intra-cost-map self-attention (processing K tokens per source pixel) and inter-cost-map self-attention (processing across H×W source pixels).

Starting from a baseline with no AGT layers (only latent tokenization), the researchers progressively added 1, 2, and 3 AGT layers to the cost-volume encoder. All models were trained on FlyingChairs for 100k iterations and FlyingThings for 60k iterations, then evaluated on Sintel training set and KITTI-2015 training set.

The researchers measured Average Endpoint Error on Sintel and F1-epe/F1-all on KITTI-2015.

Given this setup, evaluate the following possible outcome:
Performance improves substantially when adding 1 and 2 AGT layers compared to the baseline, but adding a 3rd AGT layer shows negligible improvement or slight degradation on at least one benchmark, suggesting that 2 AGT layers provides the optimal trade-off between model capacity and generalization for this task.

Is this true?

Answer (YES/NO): NO